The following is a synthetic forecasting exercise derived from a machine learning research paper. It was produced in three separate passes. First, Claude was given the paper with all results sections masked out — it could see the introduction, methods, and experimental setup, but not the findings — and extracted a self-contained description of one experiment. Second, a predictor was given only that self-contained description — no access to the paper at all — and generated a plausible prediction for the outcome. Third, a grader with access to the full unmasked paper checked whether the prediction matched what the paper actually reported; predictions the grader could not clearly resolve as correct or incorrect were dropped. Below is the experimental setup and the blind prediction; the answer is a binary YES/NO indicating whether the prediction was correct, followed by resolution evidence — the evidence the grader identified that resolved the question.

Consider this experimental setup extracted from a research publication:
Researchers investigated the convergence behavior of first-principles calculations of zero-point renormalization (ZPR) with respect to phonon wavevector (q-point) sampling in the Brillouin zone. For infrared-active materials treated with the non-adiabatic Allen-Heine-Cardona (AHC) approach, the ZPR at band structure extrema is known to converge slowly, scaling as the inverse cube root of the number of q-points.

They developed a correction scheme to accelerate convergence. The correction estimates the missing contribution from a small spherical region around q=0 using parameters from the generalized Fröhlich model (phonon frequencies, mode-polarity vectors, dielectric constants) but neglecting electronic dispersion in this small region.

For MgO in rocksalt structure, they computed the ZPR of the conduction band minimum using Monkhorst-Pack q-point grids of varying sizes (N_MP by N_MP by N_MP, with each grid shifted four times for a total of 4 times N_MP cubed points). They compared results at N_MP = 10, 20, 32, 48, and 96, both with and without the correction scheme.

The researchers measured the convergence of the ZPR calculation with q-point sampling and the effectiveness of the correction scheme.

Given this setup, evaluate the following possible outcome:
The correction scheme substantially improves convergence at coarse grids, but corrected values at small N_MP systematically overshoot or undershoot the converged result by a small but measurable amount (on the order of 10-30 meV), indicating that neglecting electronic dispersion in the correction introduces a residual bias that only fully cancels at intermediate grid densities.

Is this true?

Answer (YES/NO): YES